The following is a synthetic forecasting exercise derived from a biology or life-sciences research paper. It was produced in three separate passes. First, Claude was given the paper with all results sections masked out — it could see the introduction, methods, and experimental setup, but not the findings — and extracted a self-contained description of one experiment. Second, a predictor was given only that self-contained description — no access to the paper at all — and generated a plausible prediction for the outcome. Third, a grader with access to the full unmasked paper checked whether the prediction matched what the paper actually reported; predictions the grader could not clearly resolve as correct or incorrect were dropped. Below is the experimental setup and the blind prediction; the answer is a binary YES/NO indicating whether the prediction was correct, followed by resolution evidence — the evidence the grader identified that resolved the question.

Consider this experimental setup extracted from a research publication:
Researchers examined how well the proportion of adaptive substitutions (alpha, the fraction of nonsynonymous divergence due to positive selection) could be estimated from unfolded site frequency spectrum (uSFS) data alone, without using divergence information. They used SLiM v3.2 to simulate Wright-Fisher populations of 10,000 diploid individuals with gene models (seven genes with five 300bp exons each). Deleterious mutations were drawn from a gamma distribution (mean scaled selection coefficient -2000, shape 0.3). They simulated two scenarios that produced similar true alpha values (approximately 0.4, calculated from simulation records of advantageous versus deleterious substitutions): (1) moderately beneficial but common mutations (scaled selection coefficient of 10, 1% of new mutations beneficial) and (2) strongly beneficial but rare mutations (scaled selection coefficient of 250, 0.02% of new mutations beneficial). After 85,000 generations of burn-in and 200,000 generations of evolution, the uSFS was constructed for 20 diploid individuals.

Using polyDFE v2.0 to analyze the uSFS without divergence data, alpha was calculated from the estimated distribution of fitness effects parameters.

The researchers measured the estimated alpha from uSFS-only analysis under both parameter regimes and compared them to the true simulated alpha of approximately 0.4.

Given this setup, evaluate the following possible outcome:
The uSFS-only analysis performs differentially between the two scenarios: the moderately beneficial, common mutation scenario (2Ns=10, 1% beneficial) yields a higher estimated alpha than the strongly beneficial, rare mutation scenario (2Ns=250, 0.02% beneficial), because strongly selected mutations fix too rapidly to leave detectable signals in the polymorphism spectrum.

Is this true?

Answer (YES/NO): YES